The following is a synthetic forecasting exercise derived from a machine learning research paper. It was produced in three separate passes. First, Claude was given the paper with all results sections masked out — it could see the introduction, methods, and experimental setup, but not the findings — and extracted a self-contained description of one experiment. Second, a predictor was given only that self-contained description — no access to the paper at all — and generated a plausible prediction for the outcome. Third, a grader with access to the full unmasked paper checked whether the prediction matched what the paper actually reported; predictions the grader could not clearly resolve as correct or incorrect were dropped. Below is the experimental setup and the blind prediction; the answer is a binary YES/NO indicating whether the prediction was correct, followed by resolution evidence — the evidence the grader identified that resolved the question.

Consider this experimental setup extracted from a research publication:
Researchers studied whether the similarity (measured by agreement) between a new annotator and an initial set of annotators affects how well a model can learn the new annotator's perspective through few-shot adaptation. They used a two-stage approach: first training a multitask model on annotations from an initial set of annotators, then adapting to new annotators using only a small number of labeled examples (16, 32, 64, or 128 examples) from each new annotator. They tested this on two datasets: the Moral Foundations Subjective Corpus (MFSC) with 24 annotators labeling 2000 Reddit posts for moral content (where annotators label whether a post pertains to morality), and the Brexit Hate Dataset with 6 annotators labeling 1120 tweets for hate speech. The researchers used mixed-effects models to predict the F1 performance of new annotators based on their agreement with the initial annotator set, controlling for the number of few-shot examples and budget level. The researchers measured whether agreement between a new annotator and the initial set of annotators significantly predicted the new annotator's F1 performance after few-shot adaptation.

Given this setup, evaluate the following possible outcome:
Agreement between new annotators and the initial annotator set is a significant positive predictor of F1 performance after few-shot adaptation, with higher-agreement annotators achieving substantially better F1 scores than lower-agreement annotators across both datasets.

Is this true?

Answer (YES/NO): NO